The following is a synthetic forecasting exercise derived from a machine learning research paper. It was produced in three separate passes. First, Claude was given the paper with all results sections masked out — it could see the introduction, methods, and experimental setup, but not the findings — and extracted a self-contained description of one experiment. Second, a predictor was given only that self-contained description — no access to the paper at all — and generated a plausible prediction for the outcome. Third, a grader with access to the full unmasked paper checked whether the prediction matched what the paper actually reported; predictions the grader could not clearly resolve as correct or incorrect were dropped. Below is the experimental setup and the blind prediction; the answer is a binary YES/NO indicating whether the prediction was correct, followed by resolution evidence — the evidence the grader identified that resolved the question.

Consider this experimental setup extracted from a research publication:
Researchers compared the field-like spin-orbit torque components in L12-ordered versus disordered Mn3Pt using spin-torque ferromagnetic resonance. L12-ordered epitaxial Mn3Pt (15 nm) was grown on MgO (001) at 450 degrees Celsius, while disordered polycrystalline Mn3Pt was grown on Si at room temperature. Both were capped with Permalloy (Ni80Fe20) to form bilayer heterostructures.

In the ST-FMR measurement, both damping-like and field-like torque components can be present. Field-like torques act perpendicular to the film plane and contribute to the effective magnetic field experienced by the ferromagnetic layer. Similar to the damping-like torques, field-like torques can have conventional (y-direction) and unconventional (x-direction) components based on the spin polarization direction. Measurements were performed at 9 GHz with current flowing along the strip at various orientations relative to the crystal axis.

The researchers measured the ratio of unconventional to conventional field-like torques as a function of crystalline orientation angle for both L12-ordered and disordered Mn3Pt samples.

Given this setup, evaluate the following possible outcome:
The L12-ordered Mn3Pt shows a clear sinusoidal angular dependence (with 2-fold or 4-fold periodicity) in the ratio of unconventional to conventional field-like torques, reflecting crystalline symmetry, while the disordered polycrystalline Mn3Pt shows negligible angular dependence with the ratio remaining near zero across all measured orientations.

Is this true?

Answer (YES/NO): YES